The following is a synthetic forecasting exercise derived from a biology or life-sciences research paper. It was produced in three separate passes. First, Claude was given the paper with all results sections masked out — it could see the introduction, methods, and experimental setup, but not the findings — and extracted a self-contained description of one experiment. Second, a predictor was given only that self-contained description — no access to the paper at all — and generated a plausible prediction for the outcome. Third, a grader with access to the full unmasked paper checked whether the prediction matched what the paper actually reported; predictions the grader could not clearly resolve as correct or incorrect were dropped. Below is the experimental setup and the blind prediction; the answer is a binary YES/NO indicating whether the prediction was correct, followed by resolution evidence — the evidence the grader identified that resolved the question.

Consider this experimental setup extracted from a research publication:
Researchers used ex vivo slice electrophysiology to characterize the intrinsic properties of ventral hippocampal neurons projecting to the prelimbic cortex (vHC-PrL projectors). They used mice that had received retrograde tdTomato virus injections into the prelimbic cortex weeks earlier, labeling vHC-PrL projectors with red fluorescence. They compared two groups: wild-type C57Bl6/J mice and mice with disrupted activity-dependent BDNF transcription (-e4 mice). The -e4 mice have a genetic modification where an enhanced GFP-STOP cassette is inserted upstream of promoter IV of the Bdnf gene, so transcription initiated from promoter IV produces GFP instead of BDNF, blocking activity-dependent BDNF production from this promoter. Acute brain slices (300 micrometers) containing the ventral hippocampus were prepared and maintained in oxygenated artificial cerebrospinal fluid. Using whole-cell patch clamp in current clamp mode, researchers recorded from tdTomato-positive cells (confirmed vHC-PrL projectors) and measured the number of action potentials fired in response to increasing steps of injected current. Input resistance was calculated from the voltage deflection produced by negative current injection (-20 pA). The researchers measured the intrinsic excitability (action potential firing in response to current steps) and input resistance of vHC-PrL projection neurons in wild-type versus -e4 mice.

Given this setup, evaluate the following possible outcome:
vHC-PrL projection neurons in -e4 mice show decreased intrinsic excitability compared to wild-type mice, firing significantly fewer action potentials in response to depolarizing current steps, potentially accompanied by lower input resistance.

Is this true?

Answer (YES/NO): NO